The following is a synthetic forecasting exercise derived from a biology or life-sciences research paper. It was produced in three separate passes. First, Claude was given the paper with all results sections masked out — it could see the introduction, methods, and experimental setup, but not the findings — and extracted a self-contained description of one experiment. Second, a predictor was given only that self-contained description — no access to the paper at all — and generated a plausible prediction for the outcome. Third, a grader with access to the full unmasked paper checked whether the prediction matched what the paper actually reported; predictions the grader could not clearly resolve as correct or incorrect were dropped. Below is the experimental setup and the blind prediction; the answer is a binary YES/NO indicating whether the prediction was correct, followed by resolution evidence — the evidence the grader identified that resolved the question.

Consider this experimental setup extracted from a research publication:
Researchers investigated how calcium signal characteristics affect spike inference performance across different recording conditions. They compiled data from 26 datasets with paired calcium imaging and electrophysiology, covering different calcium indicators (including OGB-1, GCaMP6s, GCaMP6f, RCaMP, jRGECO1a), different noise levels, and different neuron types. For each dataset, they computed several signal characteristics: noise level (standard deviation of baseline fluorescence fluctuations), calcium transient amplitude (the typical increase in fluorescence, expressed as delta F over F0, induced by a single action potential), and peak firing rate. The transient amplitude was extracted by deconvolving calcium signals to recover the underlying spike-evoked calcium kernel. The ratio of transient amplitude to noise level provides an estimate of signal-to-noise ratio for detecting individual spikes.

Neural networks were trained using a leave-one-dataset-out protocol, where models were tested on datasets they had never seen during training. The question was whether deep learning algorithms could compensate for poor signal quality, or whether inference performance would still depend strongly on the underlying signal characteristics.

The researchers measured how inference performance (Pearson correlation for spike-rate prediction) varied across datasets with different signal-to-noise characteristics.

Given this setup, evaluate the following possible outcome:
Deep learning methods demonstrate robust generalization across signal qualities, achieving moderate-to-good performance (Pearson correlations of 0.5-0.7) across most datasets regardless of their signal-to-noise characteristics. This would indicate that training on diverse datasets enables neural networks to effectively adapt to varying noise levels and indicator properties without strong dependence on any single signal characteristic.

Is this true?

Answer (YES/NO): NO